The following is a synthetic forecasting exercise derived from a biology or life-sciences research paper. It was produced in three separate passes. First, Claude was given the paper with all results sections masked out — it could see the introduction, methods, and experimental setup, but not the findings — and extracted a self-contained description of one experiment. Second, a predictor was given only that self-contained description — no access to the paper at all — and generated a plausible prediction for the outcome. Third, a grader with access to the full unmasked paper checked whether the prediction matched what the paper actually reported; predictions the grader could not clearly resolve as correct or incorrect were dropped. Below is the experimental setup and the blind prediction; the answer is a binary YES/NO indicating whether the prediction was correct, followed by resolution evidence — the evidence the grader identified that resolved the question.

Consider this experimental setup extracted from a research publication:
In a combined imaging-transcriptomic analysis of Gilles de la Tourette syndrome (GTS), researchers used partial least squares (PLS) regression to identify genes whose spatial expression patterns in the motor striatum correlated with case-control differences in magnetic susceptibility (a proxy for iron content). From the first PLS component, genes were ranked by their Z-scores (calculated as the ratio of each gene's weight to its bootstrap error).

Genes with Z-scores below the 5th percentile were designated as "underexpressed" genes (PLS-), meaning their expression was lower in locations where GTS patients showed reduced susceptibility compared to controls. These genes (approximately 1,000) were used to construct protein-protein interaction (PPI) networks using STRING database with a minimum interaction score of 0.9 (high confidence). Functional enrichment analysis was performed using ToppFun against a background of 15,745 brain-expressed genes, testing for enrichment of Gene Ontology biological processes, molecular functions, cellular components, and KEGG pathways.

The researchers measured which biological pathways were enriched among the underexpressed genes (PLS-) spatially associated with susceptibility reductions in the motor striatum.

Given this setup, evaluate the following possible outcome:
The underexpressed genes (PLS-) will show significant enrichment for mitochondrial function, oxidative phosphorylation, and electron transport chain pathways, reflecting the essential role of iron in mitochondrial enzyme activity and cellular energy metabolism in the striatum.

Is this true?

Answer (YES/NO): NO